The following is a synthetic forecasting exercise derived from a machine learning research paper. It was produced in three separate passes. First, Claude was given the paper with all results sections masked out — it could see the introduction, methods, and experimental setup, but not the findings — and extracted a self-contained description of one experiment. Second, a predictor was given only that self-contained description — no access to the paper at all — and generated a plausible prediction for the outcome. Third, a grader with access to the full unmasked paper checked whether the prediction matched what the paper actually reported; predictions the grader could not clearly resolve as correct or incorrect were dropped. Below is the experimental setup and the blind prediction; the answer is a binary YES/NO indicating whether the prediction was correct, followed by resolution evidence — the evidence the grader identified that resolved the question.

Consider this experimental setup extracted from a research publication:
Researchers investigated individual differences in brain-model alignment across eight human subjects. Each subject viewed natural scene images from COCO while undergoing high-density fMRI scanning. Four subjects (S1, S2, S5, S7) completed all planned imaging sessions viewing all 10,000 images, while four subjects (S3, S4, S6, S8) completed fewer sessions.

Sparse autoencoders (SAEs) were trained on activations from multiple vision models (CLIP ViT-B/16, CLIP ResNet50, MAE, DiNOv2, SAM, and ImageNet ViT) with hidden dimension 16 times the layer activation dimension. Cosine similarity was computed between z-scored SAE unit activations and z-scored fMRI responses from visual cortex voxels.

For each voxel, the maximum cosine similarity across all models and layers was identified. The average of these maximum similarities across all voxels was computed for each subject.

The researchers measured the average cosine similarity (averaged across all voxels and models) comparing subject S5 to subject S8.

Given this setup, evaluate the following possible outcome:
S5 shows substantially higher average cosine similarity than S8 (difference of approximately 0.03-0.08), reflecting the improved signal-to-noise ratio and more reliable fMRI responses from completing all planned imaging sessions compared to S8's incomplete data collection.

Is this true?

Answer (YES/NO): NO